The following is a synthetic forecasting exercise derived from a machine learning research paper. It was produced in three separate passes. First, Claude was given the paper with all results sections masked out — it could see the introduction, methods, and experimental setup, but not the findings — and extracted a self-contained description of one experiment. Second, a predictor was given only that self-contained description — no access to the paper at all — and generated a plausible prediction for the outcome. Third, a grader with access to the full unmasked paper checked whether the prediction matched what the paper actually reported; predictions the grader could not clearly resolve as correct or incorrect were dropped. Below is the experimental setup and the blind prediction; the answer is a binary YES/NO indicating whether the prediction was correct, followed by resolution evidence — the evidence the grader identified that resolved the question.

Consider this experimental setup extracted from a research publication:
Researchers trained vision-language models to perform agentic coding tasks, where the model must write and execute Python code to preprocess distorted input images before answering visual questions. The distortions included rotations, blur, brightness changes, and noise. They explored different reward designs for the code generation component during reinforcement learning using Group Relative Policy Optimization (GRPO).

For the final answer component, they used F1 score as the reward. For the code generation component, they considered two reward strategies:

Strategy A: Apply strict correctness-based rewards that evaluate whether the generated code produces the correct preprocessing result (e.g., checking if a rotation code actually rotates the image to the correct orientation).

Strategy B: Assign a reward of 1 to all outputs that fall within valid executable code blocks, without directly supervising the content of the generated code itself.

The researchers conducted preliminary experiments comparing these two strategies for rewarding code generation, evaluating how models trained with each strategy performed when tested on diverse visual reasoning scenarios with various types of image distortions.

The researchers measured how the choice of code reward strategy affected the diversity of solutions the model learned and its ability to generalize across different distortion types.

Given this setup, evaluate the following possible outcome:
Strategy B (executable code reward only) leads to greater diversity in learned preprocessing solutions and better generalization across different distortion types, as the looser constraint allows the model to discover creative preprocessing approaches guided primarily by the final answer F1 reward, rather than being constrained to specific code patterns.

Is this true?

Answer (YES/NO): YES